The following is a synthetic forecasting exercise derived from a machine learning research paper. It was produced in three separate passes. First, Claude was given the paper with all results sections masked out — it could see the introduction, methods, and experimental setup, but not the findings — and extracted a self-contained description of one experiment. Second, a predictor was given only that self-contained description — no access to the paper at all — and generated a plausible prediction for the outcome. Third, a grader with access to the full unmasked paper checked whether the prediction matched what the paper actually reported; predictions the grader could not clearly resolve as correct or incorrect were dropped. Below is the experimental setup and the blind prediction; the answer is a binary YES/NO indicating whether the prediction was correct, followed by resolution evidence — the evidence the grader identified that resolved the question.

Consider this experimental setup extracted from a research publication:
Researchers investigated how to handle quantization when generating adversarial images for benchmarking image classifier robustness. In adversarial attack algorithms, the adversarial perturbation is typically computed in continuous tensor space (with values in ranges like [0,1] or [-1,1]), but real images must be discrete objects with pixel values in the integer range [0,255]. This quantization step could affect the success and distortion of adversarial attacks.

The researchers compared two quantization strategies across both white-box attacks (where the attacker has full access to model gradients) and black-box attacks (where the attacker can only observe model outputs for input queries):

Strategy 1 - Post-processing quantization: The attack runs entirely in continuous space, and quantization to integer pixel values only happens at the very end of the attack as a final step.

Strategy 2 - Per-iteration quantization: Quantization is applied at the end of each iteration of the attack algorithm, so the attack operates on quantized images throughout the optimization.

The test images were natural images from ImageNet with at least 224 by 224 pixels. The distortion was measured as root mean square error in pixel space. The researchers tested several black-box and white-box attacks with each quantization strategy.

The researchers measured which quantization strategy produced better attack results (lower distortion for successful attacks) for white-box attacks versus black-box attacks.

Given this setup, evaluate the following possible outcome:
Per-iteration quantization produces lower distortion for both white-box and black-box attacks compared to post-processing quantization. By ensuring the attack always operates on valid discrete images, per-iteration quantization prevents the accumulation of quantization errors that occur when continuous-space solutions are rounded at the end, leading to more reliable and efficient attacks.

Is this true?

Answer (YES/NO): NO